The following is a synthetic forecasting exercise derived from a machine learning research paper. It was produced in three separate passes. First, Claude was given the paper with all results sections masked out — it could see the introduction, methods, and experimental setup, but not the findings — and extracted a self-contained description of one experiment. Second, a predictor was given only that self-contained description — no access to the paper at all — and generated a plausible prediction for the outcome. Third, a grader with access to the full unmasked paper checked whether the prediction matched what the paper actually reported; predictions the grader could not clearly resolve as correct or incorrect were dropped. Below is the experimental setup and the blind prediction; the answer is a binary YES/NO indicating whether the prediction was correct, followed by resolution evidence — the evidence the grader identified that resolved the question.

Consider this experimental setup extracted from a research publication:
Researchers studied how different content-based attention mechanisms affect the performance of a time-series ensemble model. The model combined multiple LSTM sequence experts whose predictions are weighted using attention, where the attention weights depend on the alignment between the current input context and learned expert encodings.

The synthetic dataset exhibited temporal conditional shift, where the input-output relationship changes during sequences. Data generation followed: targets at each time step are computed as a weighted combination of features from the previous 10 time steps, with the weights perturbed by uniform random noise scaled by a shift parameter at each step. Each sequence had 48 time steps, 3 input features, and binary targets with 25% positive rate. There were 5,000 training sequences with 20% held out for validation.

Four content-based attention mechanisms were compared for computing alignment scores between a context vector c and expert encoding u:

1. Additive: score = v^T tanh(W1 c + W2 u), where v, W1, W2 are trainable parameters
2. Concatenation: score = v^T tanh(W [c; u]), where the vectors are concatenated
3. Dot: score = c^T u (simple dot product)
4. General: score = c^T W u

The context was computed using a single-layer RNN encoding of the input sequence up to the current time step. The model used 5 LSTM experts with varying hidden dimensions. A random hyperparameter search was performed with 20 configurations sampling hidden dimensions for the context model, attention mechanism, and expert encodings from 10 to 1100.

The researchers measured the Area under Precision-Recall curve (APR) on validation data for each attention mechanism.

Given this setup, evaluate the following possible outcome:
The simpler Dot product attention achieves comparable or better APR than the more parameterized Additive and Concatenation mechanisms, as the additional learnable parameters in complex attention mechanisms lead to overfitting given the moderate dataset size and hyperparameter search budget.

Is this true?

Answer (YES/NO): NO